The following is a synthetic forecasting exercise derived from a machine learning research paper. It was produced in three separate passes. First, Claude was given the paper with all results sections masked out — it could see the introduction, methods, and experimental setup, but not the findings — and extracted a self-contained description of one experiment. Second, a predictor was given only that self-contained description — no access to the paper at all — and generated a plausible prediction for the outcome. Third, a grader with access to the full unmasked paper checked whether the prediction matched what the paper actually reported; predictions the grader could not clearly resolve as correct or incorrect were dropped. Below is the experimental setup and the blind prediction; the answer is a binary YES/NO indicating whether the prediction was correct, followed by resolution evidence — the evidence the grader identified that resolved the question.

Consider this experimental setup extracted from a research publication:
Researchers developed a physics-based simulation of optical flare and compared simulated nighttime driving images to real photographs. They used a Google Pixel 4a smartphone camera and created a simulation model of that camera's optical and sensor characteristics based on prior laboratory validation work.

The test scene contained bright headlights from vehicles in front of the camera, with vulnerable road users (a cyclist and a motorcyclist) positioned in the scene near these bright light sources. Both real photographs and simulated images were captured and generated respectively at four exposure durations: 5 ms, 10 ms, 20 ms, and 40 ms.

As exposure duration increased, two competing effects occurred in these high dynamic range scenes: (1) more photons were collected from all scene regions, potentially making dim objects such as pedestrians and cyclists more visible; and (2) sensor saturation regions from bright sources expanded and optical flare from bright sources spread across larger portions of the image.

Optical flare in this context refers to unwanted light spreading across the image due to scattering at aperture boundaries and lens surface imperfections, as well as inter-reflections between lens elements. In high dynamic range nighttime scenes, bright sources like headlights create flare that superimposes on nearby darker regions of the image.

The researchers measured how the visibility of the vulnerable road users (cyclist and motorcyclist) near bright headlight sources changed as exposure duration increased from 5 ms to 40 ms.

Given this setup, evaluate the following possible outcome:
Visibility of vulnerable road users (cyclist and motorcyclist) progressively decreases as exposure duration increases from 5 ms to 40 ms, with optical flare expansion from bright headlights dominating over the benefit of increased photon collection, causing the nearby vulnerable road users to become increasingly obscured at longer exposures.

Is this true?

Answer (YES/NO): NO